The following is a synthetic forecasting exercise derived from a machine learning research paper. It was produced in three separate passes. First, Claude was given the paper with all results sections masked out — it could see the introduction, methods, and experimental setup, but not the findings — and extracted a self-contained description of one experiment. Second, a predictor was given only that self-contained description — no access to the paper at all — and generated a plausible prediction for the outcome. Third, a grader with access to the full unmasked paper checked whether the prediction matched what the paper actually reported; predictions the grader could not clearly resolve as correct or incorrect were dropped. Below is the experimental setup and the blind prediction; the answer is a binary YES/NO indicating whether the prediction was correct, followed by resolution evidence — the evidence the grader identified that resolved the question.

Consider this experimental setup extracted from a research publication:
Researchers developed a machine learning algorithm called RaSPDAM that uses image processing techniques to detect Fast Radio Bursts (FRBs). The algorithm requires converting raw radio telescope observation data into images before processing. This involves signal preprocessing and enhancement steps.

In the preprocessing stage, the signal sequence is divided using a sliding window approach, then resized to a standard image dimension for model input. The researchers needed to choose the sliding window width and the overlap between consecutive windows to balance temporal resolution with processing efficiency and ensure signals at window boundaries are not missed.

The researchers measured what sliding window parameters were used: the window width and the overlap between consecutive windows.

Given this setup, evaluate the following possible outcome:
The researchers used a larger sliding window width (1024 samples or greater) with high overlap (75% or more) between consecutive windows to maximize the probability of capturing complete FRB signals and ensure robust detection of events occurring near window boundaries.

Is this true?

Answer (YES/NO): NO